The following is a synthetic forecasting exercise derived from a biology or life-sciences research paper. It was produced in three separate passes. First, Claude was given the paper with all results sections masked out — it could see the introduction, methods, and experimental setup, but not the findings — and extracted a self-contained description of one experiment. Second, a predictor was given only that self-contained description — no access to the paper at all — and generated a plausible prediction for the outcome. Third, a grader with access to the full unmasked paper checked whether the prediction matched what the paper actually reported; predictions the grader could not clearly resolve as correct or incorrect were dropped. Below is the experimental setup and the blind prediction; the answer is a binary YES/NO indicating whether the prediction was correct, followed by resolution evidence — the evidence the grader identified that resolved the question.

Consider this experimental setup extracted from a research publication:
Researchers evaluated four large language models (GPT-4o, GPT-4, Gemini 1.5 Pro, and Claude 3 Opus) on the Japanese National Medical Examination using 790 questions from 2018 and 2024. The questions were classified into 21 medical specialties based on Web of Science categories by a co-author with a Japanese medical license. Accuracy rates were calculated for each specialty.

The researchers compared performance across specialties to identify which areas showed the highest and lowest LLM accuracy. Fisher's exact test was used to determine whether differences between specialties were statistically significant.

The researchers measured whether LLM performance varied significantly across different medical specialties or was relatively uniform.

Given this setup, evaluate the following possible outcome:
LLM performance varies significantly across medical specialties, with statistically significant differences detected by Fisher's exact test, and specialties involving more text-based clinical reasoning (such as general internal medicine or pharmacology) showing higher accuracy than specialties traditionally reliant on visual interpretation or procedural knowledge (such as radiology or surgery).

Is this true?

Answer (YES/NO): NO